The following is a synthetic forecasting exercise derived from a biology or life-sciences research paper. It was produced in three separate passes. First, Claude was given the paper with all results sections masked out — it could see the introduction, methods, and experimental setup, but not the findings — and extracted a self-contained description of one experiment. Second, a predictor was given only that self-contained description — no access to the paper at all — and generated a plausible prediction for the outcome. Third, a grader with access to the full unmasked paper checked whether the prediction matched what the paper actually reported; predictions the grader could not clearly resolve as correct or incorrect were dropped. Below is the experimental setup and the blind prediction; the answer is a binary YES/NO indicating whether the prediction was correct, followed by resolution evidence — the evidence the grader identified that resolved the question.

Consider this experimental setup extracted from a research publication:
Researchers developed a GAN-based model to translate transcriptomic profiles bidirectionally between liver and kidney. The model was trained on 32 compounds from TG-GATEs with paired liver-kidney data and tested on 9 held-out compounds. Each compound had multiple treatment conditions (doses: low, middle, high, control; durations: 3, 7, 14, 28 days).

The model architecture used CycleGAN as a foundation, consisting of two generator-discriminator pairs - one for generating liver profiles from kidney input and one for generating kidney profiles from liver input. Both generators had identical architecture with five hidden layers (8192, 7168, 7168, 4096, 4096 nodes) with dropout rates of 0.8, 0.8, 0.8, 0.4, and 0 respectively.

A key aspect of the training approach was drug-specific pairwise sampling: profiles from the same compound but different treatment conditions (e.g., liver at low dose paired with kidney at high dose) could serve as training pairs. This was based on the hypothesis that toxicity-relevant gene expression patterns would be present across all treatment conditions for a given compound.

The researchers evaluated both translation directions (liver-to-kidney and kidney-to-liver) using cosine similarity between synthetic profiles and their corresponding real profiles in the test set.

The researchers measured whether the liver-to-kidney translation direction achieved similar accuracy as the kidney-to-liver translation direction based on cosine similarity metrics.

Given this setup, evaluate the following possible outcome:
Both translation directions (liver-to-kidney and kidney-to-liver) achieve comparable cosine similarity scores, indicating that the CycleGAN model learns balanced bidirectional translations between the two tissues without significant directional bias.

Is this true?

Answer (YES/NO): YES